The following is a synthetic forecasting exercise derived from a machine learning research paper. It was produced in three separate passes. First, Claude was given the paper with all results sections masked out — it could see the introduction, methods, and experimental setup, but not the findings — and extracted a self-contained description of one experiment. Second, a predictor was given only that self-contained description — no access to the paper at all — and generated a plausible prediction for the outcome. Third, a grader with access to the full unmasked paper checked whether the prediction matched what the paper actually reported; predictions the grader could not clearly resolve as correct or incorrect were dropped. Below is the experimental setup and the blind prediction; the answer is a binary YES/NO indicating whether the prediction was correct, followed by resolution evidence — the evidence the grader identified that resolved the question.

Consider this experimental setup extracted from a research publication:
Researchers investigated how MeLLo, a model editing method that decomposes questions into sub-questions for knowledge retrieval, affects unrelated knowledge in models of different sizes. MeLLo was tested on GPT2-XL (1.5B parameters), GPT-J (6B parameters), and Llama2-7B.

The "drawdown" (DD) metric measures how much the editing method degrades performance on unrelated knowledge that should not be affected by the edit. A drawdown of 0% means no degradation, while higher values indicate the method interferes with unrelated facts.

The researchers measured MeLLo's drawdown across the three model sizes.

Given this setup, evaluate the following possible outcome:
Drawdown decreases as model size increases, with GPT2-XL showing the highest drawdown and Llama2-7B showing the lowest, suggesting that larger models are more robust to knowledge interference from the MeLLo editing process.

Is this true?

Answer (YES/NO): NO